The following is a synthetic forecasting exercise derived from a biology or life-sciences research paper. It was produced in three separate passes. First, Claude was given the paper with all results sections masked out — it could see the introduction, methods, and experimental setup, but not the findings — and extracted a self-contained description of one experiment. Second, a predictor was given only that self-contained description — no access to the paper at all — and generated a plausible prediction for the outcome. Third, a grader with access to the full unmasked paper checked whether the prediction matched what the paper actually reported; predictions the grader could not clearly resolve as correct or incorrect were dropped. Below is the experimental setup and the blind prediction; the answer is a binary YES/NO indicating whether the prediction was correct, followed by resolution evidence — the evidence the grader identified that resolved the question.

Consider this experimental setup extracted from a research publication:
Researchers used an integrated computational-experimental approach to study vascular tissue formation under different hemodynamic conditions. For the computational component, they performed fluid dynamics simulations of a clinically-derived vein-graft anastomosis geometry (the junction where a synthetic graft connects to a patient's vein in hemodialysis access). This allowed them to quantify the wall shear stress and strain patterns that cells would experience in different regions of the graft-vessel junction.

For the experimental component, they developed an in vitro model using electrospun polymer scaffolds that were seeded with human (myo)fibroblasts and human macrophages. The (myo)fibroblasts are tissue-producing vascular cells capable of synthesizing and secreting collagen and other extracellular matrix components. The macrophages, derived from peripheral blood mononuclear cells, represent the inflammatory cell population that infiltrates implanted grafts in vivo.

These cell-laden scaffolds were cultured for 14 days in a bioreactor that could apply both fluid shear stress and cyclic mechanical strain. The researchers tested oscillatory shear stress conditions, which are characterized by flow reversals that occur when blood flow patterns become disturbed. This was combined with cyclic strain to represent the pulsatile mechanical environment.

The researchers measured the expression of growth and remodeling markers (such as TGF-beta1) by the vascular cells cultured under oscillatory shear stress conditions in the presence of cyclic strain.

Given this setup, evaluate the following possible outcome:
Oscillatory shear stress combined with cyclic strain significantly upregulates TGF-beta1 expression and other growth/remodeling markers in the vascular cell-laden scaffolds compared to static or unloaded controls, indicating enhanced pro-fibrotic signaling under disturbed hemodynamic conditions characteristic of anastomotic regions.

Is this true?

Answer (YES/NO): NO